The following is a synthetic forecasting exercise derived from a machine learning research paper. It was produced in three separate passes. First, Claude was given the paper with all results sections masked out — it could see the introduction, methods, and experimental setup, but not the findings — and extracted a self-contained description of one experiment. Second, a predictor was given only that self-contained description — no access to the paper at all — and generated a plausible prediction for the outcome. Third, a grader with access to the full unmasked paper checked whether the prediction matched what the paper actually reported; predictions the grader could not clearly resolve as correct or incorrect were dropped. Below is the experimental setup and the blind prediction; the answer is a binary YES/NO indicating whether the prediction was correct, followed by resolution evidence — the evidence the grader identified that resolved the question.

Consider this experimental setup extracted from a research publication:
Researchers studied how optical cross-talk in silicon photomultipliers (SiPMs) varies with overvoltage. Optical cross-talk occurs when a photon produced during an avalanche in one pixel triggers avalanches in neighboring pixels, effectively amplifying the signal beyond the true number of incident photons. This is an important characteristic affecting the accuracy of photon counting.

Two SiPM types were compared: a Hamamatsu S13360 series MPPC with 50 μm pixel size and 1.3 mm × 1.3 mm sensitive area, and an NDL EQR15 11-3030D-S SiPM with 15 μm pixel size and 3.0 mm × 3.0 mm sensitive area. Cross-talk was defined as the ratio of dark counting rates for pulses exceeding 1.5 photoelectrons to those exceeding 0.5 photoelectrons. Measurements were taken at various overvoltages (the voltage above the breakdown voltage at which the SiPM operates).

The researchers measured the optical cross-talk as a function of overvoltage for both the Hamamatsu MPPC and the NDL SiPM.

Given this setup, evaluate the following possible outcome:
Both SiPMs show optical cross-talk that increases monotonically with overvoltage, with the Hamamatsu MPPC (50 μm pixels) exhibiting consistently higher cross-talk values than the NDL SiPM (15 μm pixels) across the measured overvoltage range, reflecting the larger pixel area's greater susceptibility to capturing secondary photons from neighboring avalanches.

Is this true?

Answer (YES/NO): NO